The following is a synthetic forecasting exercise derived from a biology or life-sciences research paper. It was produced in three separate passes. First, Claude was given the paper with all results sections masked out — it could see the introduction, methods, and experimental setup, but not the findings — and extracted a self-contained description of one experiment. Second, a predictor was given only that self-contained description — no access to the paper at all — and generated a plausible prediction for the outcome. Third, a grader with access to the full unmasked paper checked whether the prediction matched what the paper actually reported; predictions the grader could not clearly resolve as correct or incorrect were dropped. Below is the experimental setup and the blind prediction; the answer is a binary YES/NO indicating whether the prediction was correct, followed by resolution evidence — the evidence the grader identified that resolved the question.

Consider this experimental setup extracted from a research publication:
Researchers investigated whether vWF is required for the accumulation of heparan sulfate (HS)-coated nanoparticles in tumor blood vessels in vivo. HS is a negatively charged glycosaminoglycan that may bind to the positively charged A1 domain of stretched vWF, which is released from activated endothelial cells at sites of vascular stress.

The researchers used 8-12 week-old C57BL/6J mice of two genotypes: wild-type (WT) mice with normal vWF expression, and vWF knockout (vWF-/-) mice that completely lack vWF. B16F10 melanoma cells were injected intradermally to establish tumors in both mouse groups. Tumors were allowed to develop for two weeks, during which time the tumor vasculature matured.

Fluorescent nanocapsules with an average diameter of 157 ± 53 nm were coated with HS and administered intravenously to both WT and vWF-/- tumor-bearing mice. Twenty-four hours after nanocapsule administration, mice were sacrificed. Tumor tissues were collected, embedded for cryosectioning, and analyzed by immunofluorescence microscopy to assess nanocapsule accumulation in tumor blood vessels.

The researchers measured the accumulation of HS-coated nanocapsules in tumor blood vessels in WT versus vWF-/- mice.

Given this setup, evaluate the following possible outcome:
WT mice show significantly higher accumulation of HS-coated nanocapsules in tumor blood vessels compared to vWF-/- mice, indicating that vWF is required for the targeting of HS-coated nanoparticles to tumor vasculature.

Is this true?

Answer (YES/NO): YES